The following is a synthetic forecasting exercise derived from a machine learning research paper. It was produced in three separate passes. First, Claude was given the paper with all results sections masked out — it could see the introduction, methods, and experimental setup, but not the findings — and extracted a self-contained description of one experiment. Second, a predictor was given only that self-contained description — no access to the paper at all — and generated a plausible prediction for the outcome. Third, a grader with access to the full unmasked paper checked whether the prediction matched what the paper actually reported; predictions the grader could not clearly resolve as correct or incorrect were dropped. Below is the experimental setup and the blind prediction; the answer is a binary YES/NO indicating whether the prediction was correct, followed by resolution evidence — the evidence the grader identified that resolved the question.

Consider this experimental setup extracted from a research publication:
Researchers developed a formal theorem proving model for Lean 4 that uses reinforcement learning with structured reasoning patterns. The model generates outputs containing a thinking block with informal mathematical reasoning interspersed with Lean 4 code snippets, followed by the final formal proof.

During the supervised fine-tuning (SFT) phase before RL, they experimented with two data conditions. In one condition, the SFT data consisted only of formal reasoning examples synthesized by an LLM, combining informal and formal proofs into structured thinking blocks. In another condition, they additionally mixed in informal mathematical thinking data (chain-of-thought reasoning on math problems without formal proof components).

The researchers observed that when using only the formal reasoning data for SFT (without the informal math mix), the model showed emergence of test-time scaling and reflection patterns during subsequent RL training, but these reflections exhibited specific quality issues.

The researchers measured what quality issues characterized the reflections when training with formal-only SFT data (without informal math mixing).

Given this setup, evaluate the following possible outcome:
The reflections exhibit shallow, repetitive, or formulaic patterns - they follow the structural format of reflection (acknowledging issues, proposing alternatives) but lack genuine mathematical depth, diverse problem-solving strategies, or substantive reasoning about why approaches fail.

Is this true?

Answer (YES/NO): NO